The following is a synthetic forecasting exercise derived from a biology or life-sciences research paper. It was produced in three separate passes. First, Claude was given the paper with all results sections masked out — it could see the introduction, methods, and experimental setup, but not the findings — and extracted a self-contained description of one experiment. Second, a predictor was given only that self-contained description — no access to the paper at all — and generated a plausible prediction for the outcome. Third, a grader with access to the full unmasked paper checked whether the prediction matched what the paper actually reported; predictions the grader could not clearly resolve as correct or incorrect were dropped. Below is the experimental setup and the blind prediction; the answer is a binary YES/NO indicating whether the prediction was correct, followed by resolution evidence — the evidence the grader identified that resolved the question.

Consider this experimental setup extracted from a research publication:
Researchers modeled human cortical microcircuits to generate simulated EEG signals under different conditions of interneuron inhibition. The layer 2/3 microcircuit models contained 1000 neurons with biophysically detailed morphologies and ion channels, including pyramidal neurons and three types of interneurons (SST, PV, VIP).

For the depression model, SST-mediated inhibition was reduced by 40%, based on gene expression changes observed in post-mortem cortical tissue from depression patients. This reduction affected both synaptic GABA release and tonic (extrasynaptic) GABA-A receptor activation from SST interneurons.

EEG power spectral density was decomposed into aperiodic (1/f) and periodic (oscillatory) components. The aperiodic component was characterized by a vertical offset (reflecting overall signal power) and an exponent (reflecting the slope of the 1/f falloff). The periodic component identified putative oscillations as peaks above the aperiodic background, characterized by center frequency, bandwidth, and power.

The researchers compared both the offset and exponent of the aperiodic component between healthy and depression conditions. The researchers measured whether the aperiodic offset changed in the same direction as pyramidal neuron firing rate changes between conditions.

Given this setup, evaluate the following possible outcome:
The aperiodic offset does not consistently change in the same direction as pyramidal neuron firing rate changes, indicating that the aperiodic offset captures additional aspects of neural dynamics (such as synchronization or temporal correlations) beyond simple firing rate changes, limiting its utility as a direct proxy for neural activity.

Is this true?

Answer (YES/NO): NO